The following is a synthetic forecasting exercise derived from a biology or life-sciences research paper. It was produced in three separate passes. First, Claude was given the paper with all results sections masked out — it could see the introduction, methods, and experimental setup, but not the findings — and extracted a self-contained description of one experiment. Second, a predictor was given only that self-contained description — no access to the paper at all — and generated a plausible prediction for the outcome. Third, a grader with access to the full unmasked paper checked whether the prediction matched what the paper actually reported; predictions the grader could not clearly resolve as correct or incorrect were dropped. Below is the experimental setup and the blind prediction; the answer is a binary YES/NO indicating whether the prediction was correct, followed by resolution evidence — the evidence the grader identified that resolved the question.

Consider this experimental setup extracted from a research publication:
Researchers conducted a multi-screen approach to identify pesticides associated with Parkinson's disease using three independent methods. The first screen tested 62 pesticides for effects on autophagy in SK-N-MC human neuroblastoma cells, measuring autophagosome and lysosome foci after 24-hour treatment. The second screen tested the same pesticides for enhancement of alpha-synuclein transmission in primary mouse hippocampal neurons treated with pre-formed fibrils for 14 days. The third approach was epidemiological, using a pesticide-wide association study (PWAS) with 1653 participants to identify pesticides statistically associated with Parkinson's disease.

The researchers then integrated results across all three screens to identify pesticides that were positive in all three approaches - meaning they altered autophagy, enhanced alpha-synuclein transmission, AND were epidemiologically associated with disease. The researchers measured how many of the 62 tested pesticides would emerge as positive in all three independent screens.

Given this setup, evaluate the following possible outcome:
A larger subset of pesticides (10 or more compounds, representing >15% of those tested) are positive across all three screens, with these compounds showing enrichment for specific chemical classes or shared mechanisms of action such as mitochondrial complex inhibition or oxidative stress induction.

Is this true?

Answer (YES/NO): NO